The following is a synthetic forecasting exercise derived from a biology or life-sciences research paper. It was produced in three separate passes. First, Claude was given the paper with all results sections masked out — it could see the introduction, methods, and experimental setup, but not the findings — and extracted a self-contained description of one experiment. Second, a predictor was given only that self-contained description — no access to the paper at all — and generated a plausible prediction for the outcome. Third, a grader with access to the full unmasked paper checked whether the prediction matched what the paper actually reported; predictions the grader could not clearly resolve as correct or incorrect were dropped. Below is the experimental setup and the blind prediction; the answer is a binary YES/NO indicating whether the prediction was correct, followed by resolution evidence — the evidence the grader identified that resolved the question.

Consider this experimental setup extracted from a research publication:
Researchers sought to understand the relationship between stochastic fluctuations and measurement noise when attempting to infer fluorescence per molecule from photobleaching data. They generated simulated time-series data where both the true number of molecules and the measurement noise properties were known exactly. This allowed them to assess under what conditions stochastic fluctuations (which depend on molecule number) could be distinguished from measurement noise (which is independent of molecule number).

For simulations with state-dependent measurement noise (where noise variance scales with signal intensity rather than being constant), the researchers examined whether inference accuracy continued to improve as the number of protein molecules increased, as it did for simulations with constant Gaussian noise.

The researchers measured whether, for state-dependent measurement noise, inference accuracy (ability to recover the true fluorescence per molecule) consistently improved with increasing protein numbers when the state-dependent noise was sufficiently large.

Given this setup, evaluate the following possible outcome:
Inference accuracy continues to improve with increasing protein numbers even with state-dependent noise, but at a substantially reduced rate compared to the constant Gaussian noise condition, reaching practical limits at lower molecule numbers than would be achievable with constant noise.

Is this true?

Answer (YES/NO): NO